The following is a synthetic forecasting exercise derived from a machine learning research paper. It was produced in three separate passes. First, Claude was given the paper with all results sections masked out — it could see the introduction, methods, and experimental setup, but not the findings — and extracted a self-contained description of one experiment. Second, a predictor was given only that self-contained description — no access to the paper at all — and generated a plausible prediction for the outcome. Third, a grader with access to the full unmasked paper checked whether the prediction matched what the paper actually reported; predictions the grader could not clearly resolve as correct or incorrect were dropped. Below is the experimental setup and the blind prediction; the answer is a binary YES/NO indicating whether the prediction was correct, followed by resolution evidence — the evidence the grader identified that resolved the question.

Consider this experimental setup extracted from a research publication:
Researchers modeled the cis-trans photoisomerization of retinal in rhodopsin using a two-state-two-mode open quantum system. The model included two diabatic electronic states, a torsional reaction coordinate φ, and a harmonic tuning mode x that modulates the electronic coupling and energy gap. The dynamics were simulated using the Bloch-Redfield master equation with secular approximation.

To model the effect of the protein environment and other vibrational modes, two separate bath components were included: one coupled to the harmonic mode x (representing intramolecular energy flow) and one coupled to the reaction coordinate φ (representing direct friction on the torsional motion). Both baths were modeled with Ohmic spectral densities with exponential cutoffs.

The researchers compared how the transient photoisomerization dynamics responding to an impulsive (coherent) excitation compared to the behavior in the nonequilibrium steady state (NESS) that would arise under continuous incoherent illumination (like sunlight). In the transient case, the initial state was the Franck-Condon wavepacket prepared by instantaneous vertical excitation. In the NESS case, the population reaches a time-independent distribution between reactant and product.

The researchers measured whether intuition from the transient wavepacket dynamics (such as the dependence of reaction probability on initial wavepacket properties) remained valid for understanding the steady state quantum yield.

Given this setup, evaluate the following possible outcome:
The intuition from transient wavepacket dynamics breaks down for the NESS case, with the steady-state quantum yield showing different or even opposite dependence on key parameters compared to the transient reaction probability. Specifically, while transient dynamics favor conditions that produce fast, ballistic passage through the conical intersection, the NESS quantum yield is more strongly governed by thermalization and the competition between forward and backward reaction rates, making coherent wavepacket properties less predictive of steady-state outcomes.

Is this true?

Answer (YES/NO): NO